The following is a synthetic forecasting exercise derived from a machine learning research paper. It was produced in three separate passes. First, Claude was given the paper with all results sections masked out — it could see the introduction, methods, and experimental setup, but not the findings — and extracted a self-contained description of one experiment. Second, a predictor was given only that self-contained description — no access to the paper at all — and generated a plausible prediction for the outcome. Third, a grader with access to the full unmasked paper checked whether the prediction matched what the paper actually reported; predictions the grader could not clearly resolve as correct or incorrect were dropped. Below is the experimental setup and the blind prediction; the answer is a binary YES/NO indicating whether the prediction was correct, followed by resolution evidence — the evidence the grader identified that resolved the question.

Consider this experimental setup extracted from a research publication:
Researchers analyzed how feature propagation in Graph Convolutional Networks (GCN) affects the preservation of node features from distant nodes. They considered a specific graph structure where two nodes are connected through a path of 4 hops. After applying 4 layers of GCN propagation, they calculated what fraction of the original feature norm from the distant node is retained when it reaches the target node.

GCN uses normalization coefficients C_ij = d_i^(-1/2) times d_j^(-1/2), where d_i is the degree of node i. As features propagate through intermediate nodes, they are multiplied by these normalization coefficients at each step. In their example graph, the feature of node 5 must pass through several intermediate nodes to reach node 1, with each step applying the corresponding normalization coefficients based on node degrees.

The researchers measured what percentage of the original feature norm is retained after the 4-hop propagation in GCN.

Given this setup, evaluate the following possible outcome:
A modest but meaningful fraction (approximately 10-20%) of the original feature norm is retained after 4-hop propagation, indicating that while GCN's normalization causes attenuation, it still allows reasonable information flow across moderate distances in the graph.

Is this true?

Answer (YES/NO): NO